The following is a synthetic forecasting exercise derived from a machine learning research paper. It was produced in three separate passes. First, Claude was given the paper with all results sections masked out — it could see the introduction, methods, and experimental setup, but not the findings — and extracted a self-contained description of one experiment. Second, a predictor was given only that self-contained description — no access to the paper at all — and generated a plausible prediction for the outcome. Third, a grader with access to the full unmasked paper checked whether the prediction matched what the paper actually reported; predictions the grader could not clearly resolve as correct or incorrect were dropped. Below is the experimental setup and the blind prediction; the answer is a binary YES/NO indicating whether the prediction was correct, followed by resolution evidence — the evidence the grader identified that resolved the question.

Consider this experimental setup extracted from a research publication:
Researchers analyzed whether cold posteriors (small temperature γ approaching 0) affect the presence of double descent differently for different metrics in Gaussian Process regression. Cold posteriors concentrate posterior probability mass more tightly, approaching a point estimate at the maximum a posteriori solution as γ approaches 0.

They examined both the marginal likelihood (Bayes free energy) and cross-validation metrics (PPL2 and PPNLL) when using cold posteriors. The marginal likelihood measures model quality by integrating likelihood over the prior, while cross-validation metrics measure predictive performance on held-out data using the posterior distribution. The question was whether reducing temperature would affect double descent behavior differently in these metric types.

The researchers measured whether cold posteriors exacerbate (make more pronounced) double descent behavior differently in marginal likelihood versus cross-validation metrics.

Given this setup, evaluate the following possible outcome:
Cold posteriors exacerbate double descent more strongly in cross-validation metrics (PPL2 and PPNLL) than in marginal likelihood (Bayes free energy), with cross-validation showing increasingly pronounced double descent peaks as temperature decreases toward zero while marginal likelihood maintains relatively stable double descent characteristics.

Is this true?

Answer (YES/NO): NO